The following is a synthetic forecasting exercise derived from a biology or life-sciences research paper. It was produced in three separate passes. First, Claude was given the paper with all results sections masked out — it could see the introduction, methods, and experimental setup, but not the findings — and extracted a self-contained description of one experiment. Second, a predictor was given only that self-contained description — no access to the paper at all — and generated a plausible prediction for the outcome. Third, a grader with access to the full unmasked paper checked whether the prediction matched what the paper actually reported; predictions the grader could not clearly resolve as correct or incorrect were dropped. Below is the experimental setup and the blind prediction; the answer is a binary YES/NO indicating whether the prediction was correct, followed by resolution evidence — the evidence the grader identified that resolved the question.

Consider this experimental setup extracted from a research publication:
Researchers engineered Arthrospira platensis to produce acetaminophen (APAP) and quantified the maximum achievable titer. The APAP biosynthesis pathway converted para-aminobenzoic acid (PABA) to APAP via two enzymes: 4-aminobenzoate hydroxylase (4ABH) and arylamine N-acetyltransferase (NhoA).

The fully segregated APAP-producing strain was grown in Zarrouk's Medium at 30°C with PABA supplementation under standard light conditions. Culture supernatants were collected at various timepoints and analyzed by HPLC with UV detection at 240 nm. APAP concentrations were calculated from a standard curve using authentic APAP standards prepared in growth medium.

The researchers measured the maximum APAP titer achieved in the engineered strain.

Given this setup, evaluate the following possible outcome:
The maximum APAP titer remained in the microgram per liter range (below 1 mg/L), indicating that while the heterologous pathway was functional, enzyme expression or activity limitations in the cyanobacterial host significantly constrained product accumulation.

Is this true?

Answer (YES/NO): NO